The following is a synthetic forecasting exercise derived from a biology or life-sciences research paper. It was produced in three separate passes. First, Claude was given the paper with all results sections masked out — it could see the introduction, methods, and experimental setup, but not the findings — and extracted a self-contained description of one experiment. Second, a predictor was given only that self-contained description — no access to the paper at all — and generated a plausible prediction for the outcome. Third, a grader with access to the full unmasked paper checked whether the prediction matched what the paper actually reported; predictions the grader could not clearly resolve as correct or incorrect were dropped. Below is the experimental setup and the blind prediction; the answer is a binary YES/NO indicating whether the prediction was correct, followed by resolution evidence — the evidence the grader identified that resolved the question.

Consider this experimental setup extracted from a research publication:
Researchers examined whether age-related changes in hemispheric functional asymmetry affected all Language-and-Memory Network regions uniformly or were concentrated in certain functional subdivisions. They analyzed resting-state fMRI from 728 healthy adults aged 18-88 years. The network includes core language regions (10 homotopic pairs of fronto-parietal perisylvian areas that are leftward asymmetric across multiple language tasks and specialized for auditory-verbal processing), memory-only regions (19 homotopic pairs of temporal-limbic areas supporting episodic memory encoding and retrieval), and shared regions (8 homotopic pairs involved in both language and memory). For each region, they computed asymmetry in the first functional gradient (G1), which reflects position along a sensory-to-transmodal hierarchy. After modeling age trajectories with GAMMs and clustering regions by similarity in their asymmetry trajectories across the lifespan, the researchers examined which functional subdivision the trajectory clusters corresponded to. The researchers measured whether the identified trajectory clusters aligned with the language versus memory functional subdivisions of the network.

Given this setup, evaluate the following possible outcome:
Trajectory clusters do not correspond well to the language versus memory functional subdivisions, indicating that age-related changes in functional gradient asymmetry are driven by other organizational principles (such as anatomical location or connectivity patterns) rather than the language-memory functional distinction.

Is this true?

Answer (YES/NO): NO